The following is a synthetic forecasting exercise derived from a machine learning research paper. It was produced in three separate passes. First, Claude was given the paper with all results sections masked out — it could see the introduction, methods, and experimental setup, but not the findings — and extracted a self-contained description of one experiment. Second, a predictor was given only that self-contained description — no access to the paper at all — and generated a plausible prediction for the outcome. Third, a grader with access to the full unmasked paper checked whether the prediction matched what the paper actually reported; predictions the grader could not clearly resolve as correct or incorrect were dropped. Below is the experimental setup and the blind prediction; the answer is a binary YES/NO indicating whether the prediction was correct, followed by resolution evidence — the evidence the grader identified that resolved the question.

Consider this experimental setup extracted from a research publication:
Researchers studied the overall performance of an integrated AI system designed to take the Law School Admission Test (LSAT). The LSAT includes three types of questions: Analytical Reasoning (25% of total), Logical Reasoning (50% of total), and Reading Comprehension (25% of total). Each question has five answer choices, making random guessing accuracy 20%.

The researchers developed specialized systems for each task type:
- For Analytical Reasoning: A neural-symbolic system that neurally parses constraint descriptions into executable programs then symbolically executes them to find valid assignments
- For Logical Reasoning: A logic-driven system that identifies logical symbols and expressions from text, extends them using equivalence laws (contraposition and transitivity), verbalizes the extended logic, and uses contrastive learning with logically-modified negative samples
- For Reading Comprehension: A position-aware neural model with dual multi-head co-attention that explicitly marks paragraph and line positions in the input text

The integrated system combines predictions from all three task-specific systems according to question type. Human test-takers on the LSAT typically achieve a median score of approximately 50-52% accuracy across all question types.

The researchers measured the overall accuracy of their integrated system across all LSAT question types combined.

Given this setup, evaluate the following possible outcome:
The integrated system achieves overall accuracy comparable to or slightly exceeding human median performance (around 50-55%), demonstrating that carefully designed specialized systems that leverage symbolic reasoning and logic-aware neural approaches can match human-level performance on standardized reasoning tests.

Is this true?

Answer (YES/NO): NO